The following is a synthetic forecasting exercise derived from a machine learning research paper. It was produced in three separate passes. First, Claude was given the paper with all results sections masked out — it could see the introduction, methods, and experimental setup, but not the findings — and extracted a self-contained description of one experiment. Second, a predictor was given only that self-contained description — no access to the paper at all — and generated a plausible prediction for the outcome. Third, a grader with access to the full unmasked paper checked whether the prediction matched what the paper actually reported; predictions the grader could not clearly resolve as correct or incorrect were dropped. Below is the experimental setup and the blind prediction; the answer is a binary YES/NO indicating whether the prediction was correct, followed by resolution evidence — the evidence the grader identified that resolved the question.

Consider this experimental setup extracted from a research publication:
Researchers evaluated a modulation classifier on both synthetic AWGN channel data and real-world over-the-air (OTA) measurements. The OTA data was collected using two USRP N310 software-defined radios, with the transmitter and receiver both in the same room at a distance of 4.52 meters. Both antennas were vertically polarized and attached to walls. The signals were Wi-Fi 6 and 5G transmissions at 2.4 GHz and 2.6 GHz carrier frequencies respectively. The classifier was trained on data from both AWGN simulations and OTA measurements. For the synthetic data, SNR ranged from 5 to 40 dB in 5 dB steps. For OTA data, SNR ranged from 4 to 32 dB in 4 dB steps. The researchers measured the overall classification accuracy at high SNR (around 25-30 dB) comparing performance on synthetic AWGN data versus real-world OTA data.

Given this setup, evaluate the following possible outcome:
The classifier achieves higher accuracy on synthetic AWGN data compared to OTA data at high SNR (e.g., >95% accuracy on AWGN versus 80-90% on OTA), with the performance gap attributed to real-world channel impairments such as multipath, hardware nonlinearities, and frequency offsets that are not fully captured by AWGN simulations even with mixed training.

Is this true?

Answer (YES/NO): NO